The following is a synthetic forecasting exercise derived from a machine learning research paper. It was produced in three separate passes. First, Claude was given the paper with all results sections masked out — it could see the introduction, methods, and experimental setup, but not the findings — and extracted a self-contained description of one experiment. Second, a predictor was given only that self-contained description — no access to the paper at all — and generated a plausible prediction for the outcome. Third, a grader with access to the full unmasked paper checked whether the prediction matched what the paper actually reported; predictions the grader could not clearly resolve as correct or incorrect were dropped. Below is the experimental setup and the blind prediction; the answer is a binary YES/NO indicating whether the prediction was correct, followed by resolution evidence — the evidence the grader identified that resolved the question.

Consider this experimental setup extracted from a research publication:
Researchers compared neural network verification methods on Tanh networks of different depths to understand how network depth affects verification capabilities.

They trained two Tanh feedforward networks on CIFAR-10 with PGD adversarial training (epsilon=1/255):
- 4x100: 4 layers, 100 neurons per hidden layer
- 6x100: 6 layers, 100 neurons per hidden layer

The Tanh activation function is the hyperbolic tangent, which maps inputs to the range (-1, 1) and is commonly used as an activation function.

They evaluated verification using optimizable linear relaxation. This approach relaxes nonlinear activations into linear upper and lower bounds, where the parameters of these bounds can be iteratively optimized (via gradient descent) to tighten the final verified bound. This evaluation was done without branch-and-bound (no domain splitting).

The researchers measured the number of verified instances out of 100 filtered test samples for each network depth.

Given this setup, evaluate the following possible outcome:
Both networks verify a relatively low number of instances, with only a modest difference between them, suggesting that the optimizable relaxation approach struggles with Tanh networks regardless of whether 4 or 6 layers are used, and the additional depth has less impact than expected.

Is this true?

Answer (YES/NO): NO